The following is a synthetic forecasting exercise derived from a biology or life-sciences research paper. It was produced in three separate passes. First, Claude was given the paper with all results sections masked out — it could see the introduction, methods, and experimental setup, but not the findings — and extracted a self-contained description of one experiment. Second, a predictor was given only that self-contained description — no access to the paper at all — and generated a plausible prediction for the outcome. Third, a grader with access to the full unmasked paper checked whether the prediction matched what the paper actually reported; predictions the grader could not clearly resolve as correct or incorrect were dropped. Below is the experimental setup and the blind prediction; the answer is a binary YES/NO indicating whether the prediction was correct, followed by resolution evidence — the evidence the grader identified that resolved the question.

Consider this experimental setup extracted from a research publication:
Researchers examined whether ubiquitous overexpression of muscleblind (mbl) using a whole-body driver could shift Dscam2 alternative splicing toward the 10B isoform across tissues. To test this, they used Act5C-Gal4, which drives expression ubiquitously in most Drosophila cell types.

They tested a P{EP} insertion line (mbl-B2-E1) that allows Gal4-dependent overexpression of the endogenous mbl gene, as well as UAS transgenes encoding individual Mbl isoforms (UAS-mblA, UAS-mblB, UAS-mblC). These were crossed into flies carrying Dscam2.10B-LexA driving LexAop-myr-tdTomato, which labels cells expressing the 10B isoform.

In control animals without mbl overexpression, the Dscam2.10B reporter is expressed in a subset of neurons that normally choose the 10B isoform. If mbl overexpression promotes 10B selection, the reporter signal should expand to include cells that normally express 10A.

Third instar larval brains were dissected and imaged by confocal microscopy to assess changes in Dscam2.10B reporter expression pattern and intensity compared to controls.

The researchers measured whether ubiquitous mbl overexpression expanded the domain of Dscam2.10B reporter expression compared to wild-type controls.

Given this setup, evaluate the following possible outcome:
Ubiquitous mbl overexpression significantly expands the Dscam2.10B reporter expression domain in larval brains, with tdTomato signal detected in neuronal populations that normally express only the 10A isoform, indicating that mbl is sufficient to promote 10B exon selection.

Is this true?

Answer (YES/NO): YES